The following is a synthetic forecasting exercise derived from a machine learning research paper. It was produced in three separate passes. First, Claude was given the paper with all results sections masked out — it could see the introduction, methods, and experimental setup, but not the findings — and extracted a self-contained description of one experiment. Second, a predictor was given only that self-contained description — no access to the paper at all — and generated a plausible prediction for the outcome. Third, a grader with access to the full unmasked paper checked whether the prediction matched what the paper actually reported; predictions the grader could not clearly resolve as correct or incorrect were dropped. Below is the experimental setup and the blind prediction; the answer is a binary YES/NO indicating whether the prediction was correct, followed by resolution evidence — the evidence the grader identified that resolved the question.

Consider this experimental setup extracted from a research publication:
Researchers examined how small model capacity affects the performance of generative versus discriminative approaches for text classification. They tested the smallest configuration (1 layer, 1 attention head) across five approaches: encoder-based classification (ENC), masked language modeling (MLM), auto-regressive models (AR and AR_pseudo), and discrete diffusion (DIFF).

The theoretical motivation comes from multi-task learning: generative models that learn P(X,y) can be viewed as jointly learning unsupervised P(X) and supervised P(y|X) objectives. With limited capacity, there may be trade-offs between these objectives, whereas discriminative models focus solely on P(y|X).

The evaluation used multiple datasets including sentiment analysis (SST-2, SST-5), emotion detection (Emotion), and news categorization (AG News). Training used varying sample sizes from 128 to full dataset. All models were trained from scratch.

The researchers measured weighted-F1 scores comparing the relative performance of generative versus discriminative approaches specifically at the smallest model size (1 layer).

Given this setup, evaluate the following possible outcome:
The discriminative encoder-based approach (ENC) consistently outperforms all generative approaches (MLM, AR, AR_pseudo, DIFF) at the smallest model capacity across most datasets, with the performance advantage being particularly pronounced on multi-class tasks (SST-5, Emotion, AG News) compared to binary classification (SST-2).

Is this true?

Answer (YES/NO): NO